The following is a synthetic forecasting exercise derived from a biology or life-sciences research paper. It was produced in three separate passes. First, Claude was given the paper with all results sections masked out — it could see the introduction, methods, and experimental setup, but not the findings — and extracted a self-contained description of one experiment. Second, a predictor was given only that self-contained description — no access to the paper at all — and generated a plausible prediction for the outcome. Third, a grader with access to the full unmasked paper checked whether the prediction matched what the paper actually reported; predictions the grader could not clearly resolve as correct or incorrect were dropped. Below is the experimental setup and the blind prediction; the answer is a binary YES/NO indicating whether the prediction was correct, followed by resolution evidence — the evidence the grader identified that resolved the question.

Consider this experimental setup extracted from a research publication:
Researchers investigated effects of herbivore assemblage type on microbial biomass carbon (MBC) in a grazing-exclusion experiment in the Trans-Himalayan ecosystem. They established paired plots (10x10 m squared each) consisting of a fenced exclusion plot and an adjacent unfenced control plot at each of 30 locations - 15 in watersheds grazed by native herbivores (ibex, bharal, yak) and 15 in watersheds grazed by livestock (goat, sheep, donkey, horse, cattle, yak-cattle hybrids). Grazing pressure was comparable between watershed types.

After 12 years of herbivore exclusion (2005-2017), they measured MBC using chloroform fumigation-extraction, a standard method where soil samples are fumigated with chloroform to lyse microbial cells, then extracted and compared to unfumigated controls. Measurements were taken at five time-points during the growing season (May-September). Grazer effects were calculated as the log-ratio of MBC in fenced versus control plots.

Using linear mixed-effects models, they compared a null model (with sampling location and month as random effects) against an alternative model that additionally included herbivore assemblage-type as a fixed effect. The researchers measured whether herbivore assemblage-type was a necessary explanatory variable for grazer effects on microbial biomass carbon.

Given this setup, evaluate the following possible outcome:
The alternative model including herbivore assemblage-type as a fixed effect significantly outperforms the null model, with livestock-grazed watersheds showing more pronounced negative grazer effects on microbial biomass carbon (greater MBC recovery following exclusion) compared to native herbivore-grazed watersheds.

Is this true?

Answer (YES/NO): NO